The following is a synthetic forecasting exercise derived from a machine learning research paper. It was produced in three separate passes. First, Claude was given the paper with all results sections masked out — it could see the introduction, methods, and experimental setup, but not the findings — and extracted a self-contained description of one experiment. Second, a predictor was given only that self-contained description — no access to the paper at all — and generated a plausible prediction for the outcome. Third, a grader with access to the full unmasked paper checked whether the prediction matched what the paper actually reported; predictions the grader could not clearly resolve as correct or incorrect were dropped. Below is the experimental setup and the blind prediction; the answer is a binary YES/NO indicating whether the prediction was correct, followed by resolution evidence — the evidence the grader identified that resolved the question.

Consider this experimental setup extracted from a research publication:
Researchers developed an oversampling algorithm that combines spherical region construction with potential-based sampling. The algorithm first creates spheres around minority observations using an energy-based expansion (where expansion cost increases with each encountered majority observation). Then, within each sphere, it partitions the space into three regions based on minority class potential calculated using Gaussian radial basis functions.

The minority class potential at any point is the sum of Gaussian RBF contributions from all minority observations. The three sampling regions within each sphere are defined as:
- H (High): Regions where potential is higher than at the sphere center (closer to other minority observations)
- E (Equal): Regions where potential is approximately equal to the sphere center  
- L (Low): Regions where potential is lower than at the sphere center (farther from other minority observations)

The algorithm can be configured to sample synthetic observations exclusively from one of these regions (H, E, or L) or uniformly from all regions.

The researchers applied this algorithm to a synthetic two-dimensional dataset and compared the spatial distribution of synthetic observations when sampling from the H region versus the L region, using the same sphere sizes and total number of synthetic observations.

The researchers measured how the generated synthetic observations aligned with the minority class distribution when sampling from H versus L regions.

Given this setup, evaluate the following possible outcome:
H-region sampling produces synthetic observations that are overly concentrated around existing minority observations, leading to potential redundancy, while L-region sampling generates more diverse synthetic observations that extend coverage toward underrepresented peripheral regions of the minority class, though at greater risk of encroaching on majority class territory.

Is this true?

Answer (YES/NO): NO